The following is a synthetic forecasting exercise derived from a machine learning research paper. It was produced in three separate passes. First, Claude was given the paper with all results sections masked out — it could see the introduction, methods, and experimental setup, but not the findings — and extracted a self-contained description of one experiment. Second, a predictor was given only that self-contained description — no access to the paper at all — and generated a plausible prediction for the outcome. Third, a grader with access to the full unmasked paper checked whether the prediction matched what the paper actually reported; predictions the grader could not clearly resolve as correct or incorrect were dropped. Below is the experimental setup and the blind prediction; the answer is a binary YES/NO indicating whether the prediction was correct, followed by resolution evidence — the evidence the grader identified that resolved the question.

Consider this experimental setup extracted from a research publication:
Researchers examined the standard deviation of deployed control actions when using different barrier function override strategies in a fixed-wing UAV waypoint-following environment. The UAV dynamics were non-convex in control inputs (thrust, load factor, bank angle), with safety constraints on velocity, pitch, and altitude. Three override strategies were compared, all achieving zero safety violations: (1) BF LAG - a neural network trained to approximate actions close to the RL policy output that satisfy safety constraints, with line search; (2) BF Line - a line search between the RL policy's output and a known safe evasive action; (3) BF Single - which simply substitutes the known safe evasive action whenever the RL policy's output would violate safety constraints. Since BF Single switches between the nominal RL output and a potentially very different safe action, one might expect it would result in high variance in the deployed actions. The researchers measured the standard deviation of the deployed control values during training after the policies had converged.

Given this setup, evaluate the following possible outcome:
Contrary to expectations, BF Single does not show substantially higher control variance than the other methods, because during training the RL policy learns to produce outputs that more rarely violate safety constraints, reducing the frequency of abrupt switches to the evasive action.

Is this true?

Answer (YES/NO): YES